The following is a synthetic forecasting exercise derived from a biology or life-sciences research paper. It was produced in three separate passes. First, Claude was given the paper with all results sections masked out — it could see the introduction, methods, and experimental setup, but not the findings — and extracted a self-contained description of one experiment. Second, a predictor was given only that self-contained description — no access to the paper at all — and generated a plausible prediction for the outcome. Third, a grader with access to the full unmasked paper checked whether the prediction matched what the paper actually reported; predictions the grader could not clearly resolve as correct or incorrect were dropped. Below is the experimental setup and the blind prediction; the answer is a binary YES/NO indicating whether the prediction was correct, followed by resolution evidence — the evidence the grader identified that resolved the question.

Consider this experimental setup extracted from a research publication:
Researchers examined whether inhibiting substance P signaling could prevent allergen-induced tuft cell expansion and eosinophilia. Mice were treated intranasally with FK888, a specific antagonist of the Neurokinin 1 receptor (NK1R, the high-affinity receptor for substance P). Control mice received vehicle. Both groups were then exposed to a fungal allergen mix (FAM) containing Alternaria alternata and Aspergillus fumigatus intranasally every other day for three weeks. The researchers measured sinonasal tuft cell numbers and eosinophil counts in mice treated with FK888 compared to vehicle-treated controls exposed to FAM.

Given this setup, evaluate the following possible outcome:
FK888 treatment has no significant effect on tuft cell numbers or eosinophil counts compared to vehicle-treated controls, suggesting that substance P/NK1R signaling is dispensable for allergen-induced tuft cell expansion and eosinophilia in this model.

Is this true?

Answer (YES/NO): NO